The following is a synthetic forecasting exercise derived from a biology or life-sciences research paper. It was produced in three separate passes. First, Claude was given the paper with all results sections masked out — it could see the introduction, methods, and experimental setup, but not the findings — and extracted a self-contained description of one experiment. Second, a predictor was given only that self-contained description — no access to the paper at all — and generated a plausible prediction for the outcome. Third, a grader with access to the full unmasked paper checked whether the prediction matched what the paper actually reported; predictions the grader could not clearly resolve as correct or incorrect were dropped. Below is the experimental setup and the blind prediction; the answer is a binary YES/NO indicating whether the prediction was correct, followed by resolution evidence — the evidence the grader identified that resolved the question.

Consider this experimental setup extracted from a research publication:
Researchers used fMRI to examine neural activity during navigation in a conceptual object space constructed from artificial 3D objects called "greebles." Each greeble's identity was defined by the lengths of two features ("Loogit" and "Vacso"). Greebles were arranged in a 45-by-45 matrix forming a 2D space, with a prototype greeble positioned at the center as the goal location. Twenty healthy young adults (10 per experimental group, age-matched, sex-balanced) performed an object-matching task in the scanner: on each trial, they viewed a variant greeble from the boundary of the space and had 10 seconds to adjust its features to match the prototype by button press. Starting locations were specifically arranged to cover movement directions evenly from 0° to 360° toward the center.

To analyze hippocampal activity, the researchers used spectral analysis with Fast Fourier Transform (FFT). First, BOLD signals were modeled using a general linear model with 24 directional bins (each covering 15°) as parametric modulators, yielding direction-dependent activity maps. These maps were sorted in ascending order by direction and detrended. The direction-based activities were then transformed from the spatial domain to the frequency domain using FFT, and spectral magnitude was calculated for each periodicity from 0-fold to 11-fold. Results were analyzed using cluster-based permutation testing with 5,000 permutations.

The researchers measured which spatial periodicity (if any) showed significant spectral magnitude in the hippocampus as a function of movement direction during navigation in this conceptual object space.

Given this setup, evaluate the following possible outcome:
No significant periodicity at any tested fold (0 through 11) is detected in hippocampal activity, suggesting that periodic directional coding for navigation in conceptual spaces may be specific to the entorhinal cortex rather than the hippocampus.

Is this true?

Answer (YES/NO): NO